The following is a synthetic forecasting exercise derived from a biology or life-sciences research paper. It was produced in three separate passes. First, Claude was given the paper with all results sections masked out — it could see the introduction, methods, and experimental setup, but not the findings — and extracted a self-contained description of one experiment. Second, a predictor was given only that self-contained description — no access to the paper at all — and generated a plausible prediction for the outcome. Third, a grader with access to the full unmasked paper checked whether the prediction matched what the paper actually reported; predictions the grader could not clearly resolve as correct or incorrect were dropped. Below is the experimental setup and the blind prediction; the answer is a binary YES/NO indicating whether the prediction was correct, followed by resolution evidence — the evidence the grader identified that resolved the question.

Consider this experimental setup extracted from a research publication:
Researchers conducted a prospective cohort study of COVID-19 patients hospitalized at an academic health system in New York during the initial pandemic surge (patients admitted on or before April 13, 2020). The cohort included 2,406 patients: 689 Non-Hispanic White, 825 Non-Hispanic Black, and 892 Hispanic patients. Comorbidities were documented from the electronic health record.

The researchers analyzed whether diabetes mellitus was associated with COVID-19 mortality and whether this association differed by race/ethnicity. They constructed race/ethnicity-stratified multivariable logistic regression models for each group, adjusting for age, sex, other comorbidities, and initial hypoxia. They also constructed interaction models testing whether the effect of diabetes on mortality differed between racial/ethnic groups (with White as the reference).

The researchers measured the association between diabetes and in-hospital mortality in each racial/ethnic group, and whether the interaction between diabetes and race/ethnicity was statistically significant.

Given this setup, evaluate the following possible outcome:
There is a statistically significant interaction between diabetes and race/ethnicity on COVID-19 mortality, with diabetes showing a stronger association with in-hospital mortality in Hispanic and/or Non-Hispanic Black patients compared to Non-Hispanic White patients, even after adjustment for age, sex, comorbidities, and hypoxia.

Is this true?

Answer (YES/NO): NO